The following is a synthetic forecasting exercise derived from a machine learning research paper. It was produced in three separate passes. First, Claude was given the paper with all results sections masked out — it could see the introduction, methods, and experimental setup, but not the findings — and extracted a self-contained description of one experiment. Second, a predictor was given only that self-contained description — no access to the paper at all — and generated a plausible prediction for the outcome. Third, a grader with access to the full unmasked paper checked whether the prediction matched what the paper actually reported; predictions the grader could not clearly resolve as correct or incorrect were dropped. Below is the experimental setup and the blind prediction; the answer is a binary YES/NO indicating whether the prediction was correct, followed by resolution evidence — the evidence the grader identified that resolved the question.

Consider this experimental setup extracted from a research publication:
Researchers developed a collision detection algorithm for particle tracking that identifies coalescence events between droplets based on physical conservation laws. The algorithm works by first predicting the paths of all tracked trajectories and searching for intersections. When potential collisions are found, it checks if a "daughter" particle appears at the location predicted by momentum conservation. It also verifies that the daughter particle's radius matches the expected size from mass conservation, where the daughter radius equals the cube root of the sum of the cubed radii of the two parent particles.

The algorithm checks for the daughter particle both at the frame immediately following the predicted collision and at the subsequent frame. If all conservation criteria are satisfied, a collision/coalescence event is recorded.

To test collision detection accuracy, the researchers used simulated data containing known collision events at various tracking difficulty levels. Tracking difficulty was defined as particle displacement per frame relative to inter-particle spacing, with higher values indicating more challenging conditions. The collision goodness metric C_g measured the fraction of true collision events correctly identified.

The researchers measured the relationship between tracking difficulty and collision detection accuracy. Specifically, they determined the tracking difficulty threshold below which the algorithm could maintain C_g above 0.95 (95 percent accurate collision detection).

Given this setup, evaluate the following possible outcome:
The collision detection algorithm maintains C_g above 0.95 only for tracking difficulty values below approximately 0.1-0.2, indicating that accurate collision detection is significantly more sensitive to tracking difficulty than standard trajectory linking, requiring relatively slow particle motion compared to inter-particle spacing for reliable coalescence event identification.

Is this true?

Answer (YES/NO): YES